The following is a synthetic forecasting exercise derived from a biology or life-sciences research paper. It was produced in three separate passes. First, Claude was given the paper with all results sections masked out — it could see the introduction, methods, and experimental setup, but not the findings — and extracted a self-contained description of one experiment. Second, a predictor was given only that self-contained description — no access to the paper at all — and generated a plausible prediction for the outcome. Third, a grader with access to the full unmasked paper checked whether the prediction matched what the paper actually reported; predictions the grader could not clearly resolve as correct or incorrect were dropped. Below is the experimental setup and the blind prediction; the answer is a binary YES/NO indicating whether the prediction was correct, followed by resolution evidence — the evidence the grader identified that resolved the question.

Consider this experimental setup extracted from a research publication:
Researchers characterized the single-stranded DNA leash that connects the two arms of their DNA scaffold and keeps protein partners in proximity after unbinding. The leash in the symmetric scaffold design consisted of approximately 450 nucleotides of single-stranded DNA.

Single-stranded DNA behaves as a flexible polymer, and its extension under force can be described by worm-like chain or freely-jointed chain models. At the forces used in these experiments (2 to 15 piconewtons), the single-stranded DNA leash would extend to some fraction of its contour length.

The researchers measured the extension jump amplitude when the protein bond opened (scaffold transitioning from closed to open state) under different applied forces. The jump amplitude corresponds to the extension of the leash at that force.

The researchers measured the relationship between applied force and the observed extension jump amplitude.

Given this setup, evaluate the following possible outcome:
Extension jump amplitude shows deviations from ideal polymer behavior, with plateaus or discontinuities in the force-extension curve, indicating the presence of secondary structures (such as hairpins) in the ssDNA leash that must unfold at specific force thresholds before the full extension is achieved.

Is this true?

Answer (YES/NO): NO